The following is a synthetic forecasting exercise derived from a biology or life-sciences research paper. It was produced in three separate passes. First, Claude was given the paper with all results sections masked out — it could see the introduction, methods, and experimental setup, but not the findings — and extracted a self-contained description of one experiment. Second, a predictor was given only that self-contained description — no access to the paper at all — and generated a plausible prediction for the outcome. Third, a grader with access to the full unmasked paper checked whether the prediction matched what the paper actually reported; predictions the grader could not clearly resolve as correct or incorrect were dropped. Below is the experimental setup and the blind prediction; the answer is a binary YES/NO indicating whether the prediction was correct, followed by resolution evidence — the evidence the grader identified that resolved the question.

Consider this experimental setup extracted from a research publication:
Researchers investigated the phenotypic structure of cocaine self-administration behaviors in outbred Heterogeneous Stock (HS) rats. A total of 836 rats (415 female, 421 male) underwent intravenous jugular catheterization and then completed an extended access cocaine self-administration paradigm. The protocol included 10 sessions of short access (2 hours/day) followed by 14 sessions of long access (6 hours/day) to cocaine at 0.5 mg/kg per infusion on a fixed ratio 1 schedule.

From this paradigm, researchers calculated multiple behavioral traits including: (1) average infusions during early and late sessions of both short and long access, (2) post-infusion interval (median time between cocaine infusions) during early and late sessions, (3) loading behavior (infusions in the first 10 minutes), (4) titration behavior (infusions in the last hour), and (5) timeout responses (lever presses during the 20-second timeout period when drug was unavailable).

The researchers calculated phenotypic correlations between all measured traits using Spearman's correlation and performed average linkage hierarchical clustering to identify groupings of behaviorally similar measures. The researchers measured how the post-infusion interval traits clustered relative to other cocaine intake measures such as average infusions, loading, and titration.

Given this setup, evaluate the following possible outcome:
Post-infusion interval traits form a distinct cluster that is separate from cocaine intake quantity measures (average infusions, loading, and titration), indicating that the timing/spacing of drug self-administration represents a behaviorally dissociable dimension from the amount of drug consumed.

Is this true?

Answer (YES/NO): YES